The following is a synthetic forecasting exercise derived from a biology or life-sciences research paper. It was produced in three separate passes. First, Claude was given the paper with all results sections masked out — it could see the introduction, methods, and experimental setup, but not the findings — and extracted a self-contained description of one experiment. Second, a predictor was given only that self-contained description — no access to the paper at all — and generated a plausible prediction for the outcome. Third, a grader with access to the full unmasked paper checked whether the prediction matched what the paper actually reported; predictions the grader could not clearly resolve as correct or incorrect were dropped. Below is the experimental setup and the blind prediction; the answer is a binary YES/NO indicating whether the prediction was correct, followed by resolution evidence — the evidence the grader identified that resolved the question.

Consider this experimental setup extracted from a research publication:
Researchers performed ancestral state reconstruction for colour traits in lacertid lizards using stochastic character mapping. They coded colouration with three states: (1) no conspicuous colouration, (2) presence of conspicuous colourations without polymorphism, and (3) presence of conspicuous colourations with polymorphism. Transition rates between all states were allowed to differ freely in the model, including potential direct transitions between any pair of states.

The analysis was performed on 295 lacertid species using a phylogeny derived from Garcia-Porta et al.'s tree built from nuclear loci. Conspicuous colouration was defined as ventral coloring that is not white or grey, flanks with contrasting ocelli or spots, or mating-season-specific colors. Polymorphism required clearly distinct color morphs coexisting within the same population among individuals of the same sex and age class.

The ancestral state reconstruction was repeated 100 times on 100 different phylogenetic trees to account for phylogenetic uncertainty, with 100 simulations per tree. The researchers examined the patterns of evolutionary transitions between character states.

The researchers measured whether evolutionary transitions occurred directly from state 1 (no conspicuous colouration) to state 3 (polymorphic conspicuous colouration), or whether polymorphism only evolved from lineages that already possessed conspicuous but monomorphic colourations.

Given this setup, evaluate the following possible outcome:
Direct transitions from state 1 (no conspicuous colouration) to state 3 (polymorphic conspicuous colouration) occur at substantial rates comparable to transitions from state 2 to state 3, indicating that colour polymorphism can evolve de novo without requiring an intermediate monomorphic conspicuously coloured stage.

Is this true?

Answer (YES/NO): NO